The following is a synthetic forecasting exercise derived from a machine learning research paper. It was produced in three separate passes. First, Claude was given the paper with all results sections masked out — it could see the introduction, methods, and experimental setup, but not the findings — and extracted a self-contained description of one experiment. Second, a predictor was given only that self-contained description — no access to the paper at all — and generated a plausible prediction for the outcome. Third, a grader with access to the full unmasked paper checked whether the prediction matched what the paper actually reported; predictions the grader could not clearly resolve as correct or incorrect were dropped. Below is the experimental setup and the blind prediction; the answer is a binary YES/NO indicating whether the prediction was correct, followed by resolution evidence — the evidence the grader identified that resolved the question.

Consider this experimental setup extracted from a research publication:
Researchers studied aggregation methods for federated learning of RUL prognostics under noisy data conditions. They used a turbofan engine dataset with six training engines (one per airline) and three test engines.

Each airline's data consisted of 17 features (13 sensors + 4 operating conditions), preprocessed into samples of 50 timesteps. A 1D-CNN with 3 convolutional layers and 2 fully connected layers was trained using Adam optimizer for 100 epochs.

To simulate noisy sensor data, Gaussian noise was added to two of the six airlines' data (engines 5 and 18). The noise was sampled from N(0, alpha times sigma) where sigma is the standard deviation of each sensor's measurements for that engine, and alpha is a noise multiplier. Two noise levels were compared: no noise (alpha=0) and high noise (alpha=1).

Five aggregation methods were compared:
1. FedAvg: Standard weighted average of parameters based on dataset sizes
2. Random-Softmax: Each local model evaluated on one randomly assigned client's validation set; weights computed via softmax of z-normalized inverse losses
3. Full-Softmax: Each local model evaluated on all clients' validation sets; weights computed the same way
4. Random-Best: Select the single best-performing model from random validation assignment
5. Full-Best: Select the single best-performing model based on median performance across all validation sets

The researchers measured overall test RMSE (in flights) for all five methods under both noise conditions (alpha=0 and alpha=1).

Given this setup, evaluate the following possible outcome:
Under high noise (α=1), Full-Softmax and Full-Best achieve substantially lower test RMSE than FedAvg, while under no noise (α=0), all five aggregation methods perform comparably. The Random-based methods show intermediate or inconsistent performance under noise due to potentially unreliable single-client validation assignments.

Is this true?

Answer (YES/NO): NO